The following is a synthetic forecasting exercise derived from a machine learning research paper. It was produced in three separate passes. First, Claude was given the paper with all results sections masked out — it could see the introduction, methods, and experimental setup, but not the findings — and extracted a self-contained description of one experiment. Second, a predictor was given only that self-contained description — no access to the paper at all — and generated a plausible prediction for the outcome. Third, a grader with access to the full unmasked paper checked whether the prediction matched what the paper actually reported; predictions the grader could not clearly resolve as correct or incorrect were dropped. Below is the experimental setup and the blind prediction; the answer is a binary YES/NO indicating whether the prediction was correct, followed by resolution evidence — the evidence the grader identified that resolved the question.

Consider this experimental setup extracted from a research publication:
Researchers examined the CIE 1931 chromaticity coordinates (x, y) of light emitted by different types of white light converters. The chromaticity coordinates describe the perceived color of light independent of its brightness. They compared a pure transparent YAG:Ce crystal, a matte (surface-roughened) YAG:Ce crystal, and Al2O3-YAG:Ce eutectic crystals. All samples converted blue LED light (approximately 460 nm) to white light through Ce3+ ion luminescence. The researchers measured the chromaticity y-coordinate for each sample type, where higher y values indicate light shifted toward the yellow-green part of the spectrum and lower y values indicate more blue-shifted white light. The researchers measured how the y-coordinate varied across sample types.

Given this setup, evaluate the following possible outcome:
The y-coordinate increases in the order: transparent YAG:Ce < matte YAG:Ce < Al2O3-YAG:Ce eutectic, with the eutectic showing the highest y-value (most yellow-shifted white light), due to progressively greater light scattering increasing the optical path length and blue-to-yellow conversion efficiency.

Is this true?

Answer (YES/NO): NO